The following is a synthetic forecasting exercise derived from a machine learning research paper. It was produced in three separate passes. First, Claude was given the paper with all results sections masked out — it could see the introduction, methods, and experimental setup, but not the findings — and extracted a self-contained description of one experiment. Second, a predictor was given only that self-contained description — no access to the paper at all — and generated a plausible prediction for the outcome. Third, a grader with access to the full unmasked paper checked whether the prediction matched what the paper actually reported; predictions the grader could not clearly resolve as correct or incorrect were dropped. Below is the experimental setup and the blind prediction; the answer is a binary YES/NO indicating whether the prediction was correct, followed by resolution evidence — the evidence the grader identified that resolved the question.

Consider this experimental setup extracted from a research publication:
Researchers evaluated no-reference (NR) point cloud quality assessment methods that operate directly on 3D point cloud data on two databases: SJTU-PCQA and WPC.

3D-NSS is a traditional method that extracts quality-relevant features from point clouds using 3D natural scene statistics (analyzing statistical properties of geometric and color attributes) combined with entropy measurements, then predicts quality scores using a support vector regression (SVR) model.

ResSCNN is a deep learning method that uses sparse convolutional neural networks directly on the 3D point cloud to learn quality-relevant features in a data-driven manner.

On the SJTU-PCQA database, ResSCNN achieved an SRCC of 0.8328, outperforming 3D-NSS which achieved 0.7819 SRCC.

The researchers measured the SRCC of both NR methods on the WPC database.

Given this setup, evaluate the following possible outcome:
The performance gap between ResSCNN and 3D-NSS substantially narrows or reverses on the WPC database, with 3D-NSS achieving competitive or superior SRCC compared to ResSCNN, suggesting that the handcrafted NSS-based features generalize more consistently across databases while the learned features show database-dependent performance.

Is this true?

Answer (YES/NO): YES